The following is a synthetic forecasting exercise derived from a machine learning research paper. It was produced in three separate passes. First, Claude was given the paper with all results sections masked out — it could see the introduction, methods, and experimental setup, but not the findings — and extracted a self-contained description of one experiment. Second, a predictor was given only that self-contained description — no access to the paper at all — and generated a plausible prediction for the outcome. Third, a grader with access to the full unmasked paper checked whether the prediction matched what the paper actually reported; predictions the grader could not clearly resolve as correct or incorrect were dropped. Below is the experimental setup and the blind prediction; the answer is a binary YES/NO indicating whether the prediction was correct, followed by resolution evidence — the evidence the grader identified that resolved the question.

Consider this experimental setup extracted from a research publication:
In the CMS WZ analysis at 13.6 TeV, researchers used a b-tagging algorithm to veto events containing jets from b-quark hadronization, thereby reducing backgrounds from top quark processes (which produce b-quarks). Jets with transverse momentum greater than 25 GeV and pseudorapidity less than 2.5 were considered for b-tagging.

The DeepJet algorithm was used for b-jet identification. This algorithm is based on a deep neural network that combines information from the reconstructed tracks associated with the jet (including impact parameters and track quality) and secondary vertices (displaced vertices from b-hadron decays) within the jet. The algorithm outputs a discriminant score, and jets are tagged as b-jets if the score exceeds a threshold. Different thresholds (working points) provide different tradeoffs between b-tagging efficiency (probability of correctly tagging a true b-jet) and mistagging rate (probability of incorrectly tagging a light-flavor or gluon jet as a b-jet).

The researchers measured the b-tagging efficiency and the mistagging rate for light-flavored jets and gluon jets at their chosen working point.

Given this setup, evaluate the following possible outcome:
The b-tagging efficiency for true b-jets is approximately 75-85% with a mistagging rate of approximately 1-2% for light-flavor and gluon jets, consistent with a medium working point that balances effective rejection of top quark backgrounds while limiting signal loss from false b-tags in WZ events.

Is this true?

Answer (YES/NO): NO